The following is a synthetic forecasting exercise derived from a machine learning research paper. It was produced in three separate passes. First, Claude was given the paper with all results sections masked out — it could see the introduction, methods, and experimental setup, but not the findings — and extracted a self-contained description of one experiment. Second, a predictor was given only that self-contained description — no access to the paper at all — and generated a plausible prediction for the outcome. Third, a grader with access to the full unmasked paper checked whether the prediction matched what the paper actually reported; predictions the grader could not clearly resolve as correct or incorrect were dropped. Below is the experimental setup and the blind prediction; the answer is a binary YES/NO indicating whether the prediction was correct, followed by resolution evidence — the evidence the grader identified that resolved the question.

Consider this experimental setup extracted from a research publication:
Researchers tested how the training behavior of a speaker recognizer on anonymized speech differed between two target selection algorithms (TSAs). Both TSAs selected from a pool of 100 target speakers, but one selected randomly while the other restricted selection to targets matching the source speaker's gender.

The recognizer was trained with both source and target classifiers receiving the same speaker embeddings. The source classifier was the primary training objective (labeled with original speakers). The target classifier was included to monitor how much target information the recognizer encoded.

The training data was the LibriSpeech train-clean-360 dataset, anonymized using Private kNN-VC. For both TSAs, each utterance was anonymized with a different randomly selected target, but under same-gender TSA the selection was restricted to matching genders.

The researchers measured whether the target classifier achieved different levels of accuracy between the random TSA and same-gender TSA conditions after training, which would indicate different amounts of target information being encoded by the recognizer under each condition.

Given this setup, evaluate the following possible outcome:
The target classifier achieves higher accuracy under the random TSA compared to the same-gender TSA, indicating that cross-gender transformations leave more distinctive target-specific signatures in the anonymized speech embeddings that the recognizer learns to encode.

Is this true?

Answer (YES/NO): YES